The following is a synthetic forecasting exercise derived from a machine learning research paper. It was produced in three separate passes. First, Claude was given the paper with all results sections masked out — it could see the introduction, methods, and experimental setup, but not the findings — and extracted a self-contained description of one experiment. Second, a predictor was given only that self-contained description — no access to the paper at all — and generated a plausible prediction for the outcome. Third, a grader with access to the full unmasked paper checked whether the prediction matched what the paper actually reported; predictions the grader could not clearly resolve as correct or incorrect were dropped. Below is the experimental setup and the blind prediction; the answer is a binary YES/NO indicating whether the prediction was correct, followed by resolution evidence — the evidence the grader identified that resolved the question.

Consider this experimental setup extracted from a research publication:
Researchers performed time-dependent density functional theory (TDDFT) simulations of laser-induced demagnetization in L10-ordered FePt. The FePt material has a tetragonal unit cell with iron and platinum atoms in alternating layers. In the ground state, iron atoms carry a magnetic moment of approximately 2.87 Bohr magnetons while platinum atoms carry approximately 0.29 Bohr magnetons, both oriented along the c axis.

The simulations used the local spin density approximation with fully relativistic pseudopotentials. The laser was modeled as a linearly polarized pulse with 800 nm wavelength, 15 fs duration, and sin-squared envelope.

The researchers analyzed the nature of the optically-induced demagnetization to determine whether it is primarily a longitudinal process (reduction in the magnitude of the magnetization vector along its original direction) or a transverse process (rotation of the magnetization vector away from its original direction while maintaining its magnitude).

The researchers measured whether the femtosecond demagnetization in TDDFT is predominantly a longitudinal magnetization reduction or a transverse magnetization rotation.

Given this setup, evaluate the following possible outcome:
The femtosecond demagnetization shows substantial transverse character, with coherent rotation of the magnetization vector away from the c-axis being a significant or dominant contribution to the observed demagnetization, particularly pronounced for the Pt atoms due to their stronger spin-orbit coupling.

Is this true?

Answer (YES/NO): NO